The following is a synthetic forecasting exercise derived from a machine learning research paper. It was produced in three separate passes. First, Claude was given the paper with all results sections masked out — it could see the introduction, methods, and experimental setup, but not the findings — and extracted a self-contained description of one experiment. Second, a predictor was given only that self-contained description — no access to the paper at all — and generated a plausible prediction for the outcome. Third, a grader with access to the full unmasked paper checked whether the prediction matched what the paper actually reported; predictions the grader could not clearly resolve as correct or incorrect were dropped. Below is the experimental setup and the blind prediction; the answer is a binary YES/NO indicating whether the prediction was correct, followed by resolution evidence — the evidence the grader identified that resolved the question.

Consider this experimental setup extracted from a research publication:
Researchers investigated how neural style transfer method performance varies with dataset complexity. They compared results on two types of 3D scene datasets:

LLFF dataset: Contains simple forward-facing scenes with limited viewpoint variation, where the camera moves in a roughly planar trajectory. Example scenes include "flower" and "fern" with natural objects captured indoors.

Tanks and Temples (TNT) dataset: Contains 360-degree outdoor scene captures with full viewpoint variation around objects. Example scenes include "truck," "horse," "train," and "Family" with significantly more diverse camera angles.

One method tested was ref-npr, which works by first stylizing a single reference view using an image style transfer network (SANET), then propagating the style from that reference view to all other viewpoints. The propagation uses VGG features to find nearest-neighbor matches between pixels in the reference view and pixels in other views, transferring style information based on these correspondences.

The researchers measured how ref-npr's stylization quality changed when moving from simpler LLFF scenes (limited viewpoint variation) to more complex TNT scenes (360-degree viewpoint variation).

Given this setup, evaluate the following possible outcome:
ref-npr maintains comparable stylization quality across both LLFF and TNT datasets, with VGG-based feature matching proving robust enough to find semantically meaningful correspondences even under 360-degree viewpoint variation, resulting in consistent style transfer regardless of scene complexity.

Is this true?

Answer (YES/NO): NO